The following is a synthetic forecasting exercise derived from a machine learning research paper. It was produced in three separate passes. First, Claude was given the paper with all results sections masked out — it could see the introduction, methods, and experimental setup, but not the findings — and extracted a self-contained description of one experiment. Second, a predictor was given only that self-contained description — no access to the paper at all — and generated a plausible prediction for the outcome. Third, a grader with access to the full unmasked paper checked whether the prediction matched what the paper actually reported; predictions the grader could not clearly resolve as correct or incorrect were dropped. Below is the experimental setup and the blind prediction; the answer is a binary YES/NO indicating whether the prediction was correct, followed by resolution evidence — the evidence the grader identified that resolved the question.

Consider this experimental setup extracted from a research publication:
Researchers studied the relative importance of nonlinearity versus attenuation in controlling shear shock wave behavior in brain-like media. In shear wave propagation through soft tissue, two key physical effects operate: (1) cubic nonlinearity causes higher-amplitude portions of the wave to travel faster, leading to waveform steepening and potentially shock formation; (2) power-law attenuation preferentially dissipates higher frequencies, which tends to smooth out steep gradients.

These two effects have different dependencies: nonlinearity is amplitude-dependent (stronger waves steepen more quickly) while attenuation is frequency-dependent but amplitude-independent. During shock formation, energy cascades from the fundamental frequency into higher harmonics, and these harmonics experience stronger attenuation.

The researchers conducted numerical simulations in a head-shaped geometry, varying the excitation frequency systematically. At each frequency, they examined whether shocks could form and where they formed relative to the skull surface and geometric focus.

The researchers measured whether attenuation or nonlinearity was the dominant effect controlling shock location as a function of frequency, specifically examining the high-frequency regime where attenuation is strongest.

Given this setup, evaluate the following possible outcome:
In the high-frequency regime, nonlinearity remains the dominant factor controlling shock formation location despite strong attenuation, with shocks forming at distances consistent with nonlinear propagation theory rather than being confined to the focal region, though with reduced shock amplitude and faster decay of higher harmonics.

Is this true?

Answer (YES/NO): NO